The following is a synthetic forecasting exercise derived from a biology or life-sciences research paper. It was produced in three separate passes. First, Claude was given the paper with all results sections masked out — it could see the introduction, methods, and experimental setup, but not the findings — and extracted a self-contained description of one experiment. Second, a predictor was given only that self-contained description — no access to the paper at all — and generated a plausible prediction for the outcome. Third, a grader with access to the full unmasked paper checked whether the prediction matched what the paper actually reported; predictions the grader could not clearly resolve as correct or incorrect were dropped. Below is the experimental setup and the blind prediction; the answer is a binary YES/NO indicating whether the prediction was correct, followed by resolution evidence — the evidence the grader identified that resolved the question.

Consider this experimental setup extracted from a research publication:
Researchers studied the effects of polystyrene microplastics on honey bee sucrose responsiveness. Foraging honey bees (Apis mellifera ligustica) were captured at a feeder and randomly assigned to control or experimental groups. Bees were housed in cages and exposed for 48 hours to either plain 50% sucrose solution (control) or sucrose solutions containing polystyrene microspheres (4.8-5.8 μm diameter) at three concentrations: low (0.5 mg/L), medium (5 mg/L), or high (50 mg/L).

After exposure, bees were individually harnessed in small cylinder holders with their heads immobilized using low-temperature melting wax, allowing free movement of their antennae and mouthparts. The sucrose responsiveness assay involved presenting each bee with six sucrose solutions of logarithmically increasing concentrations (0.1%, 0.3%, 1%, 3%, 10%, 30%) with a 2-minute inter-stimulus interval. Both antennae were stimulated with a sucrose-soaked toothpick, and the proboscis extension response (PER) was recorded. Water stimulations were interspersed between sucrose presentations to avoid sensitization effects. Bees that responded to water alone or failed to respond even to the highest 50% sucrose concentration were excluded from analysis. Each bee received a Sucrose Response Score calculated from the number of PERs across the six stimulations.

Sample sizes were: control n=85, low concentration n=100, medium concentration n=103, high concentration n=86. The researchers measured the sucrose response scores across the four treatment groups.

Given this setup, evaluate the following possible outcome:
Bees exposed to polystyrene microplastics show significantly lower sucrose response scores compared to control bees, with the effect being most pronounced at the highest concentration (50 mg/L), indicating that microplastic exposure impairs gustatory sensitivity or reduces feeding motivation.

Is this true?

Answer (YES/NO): NO